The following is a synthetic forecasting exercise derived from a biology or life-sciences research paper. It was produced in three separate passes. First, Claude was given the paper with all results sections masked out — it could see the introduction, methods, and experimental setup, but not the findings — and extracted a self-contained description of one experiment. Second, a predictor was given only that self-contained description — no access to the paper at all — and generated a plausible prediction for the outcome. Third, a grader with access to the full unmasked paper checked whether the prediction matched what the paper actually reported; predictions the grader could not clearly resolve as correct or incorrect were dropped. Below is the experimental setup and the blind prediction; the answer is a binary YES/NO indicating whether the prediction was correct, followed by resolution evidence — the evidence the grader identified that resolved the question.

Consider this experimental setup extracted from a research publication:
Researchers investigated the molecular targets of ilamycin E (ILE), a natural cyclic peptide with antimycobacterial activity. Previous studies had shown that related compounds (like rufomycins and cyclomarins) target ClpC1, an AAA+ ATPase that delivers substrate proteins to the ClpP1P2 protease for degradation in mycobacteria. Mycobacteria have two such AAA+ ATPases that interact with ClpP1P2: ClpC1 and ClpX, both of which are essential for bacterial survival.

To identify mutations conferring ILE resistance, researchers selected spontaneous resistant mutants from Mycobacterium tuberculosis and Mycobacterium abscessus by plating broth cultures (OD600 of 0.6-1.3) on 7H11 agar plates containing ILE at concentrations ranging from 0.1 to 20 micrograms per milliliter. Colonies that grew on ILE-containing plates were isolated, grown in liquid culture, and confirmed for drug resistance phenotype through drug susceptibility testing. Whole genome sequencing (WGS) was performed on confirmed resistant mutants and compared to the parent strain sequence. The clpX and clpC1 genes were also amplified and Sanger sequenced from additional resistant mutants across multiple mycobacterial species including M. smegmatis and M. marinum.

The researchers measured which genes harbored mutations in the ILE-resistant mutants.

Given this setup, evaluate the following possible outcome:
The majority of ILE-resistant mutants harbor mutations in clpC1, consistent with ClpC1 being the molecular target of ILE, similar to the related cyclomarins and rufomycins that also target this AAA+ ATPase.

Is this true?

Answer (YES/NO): NO